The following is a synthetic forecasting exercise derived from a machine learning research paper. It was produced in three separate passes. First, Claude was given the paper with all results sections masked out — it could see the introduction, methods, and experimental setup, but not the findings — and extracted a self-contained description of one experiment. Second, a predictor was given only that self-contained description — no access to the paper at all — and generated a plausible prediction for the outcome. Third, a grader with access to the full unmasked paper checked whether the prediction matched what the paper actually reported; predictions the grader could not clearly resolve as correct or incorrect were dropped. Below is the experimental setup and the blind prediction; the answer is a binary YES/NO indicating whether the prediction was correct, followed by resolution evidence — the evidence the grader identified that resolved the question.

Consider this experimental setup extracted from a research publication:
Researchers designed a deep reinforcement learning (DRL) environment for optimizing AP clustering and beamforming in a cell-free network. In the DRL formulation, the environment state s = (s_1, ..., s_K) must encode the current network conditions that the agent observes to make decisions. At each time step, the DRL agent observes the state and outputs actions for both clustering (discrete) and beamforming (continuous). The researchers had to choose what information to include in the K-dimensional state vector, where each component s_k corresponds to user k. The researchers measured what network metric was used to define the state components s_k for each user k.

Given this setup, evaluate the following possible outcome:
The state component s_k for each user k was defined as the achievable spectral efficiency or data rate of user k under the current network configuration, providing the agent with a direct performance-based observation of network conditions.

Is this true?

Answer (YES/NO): NO